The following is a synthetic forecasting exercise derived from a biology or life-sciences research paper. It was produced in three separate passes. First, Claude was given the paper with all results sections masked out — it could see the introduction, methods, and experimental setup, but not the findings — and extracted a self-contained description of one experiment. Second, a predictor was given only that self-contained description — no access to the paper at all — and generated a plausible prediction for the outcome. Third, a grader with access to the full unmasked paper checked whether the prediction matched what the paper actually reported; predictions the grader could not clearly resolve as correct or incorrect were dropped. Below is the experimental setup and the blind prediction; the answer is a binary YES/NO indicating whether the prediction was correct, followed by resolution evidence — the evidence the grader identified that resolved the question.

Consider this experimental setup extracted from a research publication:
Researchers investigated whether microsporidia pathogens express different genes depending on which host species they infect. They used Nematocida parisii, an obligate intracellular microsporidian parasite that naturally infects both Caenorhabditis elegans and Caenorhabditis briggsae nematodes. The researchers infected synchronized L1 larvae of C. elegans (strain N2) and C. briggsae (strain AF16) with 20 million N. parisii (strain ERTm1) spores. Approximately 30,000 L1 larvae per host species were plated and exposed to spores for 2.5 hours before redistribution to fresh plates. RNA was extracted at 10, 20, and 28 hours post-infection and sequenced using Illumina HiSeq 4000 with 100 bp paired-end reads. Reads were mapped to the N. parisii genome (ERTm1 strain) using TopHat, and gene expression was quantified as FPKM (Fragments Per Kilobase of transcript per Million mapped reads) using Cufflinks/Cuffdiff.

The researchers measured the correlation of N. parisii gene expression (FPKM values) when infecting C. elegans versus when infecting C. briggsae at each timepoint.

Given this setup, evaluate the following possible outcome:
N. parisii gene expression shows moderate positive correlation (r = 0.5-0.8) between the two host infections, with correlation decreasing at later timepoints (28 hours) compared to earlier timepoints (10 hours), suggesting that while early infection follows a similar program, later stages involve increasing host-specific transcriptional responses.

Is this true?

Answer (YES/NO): NO